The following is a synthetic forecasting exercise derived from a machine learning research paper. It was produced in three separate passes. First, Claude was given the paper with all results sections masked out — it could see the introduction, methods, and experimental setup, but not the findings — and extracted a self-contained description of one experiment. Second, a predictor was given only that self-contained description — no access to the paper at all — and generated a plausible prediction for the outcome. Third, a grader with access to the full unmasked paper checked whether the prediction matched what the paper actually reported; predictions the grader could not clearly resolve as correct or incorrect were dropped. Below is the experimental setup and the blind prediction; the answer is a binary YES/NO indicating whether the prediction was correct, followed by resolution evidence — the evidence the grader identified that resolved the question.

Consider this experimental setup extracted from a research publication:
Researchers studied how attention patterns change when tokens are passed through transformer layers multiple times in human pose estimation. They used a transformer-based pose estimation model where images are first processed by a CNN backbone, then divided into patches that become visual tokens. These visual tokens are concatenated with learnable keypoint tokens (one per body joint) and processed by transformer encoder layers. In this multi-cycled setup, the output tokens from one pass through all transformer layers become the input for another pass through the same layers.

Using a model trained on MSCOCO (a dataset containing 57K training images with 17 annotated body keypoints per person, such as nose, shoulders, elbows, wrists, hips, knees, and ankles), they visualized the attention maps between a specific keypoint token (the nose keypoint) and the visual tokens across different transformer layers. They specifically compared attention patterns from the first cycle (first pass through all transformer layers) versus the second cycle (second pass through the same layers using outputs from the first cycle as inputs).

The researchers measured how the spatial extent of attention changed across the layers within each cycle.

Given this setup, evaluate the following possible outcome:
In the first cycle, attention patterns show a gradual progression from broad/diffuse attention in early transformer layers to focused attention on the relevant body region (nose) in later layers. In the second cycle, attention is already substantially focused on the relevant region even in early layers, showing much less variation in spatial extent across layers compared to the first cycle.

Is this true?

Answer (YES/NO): NO